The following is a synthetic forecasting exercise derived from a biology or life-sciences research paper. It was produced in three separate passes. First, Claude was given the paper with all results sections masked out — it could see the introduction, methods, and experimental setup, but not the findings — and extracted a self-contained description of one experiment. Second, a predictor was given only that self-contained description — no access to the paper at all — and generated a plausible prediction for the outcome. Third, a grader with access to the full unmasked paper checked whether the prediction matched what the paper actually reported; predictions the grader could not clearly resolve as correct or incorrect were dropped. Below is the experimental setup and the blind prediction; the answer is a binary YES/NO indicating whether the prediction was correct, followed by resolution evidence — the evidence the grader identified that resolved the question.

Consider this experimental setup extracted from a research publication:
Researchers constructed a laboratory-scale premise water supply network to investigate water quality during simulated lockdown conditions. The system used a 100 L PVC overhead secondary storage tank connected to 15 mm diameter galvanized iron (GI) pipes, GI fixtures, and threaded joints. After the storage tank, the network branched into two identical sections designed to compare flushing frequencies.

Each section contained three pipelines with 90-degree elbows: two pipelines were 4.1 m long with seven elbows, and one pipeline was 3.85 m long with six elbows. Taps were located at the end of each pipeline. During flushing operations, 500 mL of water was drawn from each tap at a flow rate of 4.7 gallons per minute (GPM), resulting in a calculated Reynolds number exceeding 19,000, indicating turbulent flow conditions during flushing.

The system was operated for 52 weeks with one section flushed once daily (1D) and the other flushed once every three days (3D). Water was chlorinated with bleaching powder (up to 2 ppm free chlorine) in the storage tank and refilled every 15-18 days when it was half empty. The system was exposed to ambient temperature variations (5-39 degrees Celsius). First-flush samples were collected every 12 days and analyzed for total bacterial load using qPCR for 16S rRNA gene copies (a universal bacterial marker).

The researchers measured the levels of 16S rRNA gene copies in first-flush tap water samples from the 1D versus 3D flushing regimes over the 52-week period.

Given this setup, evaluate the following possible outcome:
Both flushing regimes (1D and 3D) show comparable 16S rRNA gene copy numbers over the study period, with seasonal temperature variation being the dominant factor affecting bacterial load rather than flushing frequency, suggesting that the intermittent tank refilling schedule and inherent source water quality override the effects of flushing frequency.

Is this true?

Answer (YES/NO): NO